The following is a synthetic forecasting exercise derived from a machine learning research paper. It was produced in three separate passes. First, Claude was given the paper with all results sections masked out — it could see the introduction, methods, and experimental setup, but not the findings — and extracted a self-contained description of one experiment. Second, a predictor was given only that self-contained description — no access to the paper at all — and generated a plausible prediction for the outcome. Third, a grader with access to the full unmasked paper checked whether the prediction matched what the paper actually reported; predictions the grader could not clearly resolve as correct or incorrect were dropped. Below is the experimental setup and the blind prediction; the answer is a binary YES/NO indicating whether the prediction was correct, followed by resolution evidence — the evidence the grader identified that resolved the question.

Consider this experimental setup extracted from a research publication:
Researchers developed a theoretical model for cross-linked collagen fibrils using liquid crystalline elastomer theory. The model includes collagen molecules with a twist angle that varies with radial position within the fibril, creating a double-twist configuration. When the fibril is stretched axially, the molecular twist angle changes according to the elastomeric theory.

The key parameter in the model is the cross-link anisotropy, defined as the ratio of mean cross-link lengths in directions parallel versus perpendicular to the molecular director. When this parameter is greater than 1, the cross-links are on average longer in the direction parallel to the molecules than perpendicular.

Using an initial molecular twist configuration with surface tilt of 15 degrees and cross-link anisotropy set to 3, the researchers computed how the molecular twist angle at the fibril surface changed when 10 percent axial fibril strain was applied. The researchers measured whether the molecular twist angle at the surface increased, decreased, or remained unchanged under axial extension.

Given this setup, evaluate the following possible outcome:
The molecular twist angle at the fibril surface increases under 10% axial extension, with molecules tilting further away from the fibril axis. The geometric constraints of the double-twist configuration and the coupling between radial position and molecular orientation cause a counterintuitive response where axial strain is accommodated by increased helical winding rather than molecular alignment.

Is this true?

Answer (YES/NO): NO